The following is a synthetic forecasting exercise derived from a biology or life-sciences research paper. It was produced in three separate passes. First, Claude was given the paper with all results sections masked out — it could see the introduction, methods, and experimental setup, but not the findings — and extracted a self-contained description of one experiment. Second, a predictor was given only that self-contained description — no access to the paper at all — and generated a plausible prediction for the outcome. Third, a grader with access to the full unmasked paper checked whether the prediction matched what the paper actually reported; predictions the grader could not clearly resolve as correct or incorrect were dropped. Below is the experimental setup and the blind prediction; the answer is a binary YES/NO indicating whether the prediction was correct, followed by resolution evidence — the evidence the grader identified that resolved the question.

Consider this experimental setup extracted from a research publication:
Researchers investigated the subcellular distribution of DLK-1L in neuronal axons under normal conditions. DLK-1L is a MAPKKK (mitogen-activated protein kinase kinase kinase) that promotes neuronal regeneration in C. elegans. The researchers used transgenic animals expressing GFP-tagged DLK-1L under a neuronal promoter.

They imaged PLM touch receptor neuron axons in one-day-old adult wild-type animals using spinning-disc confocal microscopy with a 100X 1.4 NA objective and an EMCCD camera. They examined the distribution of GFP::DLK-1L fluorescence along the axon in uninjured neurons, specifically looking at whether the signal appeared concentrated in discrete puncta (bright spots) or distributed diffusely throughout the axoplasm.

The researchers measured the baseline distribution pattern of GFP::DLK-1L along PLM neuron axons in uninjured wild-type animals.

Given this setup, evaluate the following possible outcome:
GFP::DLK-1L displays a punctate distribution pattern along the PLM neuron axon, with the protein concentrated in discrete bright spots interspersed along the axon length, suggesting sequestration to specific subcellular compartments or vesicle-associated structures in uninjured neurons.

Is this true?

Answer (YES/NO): YES